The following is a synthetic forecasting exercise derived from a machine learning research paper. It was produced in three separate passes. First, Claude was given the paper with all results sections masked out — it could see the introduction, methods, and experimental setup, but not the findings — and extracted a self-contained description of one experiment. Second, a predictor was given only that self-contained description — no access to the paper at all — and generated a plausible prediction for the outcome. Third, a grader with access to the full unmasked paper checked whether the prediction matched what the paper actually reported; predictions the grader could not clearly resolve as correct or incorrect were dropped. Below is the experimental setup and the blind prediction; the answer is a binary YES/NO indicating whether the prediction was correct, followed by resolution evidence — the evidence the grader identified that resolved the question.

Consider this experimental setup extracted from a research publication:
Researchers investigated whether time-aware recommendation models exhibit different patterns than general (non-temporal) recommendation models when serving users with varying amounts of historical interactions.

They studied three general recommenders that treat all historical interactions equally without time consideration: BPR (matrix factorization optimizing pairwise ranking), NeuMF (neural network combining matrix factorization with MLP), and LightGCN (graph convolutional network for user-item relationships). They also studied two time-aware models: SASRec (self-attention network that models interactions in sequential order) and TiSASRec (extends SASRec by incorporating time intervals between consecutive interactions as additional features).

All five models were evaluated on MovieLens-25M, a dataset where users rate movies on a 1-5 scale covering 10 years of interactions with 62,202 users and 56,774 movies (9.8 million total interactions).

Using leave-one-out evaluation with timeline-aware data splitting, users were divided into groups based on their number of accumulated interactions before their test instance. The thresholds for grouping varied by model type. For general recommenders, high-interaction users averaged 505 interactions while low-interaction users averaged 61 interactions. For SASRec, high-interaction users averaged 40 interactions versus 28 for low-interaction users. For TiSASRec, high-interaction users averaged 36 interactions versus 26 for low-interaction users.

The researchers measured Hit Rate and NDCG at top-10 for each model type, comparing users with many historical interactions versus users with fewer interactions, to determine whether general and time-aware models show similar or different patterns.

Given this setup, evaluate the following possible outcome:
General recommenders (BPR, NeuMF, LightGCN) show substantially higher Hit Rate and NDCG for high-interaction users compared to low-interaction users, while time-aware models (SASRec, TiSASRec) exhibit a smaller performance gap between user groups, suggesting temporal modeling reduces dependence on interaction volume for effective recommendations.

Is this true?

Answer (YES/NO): NO